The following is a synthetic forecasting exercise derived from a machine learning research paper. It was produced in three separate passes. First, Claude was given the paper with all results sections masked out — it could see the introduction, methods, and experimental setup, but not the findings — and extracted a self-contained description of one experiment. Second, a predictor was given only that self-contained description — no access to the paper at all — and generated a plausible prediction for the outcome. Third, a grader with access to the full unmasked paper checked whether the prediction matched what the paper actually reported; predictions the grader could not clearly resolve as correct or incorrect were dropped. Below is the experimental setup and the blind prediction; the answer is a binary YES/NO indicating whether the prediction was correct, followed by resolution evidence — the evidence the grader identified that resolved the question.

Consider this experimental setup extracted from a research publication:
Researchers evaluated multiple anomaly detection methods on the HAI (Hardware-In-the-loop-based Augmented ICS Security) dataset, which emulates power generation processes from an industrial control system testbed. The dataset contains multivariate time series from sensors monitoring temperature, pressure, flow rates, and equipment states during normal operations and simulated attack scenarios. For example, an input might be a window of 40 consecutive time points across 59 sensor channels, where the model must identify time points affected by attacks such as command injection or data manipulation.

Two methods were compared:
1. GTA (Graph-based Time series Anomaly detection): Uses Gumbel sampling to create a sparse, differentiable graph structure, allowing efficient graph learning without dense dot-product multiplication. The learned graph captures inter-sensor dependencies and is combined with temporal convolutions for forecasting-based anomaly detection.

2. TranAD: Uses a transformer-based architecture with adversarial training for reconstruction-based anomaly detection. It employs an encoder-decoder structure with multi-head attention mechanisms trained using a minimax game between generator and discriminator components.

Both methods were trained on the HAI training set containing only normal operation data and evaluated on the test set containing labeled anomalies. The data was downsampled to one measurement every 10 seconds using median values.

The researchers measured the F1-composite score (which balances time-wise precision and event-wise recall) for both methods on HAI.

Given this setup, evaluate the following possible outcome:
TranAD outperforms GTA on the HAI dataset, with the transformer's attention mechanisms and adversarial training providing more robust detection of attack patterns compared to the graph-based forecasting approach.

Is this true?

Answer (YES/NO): NO